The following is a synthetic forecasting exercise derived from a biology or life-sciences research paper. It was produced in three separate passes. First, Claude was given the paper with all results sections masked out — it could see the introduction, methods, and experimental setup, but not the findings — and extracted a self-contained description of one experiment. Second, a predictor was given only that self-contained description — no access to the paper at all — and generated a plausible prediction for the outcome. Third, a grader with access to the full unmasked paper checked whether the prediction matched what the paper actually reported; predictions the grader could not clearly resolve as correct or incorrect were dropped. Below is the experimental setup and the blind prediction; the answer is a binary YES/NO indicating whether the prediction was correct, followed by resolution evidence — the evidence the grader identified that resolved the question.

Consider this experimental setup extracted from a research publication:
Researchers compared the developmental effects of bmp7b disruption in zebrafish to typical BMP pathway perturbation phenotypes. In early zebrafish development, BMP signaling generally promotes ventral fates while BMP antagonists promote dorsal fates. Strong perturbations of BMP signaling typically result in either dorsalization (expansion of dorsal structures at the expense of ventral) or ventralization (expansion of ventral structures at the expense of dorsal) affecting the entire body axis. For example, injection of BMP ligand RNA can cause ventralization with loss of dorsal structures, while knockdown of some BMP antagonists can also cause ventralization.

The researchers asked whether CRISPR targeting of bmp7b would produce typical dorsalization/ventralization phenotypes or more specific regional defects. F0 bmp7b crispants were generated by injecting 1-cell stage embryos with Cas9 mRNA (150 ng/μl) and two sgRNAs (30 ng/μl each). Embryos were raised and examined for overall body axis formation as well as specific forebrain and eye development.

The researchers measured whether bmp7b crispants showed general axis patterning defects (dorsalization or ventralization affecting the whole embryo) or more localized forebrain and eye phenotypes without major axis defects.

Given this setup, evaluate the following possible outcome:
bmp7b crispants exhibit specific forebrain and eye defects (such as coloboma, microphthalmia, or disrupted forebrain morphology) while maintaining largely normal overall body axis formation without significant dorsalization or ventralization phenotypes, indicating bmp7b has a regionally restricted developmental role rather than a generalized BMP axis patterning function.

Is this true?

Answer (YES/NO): YES